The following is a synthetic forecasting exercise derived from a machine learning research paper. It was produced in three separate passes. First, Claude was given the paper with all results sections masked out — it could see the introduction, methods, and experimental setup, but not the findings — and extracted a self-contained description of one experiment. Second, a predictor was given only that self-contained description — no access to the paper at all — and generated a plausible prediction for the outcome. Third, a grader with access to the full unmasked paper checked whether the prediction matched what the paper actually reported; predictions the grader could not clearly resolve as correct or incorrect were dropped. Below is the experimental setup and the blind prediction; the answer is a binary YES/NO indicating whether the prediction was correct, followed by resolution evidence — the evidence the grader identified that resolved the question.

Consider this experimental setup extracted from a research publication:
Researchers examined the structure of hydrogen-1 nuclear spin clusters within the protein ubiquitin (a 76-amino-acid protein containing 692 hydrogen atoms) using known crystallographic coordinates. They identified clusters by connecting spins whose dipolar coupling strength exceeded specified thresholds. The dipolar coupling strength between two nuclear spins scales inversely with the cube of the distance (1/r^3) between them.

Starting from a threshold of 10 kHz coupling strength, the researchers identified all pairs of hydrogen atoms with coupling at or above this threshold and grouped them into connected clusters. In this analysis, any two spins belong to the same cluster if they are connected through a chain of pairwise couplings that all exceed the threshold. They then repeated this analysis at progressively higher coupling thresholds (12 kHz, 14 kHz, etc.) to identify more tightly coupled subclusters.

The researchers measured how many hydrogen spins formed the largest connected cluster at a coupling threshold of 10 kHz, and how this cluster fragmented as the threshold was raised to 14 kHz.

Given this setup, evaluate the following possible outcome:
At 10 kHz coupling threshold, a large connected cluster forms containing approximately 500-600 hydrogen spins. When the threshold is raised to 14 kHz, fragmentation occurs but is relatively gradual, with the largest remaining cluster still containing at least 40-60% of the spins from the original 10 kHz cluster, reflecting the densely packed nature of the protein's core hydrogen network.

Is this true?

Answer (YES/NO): NO